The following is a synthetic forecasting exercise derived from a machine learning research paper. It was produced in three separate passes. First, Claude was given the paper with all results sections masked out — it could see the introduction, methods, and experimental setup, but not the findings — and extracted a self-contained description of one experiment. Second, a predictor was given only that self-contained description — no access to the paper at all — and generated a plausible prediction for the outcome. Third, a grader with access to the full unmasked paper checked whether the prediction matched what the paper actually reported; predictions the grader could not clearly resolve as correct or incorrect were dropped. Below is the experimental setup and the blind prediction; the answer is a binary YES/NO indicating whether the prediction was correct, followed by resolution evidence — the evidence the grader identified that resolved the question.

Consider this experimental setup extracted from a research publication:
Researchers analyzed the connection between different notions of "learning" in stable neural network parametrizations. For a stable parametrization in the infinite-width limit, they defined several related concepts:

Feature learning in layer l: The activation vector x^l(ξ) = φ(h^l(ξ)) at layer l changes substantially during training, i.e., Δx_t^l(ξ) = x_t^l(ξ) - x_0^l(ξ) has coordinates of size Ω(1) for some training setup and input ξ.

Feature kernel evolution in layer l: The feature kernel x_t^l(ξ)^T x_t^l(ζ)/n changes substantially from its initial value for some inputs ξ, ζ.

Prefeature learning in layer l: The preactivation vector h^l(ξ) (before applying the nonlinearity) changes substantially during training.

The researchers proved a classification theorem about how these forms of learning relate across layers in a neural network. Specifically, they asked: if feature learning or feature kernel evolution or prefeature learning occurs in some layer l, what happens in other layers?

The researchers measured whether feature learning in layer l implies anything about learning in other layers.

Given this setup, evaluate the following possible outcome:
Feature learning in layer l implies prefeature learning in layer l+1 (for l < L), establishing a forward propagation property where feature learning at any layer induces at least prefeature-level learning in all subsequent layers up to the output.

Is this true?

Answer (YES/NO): YES